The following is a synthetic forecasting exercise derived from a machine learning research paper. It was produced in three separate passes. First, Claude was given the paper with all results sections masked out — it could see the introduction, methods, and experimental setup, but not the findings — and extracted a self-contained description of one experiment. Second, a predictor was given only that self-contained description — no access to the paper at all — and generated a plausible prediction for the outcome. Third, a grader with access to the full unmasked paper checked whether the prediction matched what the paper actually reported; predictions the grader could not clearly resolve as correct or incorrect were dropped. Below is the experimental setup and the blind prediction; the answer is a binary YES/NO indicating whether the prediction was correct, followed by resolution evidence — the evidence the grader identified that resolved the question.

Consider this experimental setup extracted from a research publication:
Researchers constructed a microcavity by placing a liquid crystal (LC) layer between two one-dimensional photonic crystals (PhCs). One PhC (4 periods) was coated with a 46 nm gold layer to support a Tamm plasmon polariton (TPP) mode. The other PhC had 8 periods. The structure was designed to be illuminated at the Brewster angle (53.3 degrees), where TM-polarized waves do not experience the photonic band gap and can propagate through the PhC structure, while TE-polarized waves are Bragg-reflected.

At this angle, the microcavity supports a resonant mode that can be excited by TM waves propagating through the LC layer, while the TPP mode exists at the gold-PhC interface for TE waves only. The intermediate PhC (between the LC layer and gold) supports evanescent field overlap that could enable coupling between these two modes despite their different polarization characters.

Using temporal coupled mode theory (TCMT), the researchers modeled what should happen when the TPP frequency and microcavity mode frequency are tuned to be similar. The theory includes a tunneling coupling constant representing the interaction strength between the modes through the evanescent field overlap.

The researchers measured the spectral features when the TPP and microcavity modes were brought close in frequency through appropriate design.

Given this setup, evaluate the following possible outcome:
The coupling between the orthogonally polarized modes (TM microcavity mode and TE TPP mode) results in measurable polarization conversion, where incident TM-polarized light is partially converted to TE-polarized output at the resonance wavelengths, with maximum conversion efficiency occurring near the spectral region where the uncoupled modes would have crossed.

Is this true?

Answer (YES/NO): YES